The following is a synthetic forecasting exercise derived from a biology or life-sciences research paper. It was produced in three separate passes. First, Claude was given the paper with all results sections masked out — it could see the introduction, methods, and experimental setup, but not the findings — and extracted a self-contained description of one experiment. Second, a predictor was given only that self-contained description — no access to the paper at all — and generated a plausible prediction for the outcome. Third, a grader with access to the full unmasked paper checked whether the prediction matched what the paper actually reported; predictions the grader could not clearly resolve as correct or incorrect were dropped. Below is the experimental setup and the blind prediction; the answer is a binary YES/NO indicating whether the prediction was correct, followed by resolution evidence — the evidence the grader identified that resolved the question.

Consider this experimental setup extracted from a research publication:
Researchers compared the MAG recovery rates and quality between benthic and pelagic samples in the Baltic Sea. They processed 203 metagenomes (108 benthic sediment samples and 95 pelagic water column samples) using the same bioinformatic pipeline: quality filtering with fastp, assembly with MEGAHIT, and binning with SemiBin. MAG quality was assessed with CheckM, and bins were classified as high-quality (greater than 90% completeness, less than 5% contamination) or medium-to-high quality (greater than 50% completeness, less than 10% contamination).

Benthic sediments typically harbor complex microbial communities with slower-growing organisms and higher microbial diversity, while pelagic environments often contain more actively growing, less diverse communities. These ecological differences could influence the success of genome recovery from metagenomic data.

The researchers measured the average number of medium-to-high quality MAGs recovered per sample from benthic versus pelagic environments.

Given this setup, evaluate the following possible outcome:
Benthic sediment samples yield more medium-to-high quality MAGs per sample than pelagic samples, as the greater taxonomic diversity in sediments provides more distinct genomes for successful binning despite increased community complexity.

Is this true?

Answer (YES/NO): NO